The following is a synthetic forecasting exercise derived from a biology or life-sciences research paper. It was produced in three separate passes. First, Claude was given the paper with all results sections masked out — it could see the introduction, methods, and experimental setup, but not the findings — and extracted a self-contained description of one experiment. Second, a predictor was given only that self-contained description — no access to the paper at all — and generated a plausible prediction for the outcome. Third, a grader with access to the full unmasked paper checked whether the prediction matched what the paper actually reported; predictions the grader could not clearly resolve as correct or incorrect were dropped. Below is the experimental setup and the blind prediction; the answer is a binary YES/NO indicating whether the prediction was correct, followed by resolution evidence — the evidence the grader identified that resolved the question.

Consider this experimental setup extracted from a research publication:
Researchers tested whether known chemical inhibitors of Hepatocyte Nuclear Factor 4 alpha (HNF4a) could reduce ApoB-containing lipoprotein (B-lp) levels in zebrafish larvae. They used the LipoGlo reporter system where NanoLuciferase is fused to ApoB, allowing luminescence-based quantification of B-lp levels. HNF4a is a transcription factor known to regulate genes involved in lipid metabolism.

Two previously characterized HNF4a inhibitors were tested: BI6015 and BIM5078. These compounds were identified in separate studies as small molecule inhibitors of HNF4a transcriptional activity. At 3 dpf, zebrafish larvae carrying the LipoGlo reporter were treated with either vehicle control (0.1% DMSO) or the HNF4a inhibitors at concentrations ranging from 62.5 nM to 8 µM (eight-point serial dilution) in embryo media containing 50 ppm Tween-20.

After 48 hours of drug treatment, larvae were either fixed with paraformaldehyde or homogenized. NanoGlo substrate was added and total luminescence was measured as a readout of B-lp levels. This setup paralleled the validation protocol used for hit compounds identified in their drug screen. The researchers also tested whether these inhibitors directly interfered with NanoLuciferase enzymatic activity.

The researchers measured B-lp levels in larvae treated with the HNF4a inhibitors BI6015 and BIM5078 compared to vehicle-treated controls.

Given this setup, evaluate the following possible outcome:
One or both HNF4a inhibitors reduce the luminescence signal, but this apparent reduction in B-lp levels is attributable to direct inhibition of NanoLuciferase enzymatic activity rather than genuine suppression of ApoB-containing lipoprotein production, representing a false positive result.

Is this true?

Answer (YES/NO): NO